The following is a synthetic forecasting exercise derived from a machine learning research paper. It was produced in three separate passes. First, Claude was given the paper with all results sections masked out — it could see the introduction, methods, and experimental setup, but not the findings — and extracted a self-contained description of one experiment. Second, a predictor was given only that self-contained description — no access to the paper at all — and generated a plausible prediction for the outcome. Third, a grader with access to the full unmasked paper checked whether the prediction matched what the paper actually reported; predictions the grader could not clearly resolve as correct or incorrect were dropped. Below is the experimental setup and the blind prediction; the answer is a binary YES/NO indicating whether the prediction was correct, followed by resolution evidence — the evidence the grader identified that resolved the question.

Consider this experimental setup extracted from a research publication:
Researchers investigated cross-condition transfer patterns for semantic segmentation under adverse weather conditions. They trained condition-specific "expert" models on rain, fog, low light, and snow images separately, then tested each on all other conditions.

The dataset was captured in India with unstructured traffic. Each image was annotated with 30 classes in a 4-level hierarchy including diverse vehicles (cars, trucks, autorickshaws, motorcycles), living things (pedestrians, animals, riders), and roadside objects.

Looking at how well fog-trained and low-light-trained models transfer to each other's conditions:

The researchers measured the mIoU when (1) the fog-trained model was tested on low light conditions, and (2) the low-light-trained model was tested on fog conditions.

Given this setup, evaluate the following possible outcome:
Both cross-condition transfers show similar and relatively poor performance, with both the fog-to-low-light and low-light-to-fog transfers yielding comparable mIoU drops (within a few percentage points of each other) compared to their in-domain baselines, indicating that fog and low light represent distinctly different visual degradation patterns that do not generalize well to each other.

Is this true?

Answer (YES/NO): NO